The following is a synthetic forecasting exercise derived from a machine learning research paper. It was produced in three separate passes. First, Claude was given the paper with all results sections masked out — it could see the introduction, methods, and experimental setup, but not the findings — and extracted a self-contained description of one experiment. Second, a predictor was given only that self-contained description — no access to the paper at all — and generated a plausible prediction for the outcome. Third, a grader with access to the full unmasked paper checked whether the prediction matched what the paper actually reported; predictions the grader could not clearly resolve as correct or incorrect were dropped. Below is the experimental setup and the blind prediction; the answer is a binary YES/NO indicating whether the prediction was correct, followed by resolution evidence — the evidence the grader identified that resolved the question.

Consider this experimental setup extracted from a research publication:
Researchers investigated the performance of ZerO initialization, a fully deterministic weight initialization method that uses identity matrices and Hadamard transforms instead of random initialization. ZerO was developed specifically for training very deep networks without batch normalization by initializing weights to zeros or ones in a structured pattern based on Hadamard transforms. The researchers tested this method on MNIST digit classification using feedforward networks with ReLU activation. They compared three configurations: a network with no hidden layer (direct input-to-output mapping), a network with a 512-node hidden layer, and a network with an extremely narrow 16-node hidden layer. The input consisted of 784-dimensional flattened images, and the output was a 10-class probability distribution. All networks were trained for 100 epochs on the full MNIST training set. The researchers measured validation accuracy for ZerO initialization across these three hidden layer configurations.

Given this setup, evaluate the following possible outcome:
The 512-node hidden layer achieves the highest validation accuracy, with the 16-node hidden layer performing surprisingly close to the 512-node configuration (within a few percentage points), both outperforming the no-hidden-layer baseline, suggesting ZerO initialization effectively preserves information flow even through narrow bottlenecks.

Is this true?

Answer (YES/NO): NO